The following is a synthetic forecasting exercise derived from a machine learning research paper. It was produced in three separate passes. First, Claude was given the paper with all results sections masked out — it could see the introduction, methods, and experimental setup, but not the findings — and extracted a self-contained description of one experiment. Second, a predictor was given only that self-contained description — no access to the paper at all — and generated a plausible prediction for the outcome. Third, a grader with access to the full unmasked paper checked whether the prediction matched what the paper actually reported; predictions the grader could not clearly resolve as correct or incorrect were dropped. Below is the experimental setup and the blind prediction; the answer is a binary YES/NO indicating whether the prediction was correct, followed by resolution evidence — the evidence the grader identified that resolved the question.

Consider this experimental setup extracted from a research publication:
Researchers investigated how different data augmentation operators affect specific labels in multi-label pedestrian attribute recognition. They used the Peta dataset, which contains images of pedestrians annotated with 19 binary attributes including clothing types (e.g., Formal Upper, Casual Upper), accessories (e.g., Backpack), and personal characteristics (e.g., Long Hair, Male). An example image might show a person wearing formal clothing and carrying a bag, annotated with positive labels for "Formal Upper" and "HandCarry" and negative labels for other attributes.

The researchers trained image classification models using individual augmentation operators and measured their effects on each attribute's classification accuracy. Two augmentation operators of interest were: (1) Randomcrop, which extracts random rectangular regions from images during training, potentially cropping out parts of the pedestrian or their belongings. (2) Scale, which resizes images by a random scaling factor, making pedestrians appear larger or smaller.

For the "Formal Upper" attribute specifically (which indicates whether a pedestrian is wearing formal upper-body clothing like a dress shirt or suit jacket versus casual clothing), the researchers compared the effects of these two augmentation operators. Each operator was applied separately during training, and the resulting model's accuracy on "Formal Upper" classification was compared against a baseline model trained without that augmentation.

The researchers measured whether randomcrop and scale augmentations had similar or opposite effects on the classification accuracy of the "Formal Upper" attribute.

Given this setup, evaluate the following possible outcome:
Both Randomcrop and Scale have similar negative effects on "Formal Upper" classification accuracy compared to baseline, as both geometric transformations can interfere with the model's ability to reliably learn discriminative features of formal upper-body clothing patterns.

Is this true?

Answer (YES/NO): NO